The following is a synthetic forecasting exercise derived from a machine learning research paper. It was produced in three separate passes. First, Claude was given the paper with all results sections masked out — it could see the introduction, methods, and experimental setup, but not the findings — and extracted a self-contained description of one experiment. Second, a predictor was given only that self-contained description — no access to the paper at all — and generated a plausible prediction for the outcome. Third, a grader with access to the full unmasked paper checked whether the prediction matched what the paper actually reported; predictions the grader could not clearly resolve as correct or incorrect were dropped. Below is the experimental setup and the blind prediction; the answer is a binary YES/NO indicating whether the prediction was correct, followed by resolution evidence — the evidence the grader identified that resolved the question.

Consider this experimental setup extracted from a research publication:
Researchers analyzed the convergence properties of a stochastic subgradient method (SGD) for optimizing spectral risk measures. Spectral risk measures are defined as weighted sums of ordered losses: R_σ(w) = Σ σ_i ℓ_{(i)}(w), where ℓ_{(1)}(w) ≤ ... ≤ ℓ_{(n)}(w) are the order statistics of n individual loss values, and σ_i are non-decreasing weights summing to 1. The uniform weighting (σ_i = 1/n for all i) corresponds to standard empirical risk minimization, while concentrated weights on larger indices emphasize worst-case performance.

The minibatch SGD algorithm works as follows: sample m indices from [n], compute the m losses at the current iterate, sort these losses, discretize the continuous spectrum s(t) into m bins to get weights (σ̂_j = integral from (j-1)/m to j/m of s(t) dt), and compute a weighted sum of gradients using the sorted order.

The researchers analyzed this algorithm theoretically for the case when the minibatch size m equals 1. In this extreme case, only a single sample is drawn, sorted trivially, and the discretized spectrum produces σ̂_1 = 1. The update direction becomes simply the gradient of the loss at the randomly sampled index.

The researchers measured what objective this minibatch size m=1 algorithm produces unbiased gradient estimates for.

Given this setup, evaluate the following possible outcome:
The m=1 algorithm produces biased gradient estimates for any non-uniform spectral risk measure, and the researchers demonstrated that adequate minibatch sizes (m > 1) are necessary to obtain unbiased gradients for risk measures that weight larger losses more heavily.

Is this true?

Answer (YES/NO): NO